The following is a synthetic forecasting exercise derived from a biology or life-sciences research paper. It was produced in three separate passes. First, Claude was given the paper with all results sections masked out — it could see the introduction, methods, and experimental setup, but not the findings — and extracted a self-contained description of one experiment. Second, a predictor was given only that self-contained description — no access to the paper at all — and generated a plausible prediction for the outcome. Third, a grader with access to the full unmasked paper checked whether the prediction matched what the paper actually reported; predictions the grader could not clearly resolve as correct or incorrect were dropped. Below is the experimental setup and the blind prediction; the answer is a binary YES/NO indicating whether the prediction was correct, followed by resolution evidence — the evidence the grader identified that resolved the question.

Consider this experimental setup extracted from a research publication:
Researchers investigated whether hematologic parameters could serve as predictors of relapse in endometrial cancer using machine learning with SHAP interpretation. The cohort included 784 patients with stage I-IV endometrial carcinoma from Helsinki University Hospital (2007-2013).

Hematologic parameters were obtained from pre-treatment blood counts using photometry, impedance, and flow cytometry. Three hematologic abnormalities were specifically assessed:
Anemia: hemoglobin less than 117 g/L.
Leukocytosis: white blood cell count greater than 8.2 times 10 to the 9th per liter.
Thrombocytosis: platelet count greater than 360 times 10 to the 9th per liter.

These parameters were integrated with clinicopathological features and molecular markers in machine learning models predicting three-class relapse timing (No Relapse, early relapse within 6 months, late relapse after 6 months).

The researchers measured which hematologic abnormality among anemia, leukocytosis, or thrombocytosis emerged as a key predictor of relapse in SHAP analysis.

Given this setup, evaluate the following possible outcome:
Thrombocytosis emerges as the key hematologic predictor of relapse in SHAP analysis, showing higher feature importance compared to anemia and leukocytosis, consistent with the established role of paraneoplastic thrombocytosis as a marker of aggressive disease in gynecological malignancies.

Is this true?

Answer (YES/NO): YES